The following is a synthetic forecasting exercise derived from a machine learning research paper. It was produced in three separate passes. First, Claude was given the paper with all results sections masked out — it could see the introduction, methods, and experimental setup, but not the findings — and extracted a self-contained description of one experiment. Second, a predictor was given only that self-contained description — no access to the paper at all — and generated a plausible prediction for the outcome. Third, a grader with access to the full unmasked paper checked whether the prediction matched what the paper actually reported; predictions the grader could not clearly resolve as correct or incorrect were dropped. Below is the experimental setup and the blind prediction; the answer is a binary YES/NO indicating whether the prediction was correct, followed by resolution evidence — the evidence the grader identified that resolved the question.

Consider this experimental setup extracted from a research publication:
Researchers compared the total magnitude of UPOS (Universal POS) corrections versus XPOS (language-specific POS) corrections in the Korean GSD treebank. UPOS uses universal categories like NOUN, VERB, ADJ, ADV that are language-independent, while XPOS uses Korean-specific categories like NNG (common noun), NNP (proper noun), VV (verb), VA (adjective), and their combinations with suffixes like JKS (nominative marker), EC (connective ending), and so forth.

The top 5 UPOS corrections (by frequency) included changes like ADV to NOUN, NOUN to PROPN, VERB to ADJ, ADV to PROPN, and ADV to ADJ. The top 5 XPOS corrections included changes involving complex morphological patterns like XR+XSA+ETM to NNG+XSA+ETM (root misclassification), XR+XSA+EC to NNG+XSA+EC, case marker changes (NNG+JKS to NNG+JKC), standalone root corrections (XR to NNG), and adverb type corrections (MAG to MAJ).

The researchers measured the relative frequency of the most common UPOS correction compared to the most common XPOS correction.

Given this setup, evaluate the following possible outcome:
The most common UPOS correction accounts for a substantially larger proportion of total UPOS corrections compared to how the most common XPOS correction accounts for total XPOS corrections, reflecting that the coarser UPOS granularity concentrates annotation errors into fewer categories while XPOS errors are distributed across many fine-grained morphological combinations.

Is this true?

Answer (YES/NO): NO